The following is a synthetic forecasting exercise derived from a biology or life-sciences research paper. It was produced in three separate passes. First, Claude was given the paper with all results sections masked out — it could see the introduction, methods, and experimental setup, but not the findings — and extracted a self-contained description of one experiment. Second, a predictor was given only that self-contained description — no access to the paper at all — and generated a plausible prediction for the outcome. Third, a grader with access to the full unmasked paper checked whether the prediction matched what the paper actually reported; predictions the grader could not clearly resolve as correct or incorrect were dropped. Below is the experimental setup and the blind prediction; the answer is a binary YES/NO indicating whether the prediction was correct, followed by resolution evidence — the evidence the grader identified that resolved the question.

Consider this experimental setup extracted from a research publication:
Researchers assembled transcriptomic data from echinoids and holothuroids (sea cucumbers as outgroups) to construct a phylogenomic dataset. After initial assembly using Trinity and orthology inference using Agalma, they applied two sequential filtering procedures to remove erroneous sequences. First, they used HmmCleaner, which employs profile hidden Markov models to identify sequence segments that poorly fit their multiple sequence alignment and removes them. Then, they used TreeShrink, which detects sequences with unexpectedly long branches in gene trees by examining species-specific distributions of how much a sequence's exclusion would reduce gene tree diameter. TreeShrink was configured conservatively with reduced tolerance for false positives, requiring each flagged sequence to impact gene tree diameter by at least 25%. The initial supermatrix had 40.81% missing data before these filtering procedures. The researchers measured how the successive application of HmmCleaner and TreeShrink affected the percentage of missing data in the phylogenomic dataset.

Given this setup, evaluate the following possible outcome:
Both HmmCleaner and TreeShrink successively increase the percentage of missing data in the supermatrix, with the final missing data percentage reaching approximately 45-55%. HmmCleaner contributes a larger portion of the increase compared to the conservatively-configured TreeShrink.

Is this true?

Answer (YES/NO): NO